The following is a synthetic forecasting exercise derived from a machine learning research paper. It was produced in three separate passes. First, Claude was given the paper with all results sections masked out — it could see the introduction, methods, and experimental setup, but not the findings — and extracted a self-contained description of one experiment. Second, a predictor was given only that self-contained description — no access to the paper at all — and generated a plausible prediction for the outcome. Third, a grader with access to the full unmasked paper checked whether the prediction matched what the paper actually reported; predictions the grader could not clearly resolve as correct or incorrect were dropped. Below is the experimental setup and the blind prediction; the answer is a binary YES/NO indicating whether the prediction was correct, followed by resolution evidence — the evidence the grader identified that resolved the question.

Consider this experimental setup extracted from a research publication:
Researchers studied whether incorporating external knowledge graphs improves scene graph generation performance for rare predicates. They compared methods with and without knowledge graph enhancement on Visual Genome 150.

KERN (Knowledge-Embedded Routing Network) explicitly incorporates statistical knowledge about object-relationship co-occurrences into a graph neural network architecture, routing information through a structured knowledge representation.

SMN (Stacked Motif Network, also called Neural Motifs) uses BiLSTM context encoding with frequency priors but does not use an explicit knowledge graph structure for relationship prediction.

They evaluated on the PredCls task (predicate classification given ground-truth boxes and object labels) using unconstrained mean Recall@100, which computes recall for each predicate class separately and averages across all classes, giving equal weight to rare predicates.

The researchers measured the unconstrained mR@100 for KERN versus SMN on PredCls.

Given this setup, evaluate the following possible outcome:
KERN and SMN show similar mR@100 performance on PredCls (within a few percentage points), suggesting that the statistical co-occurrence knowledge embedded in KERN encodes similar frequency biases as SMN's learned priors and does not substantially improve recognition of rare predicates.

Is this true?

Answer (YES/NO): NO